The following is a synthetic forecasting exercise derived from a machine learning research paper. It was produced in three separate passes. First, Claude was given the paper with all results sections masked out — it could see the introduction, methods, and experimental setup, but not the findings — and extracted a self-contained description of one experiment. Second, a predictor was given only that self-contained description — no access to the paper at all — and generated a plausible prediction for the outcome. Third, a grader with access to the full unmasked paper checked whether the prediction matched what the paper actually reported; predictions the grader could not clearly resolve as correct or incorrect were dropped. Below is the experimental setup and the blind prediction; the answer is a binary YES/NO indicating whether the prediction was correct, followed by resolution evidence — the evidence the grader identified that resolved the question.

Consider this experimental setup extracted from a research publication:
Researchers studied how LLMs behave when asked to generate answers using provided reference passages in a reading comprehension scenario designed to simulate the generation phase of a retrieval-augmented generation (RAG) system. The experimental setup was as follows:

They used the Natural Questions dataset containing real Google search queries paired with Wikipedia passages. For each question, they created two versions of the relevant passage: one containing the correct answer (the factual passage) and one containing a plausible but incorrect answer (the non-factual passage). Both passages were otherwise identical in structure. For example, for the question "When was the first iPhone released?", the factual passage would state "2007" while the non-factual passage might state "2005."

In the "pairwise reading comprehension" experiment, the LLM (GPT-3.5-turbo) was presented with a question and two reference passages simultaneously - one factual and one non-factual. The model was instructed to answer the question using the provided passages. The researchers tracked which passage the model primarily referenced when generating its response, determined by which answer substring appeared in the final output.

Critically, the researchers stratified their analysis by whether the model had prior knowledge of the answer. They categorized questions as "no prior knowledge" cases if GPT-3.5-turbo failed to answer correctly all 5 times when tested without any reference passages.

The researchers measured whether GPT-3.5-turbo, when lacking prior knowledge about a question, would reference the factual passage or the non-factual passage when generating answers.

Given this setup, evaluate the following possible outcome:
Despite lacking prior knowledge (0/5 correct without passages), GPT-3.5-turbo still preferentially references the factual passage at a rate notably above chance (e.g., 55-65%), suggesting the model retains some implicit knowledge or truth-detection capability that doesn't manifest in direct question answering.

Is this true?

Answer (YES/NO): YES